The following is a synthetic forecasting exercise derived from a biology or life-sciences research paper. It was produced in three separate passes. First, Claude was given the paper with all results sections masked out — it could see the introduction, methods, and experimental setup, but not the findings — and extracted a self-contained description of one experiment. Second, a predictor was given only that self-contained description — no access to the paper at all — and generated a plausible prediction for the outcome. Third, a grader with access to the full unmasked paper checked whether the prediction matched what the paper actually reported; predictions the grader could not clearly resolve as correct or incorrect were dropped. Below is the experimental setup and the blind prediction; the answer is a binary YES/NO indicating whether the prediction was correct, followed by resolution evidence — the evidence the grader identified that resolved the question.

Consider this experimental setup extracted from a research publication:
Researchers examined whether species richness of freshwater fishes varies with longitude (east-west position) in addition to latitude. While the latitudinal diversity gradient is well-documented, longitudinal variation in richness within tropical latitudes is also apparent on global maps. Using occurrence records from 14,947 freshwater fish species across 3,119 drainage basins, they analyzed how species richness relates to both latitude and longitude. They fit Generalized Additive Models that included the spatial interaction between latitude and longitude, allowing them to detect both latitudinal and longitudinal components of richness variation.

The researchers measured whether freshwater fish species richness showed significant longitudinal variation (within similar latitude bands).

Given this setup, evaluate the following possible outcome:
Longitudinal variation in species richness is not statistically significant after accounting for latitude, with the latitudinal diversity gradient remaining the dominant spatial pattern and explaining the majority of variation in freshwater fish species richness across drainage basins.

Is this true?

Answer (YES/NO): NO